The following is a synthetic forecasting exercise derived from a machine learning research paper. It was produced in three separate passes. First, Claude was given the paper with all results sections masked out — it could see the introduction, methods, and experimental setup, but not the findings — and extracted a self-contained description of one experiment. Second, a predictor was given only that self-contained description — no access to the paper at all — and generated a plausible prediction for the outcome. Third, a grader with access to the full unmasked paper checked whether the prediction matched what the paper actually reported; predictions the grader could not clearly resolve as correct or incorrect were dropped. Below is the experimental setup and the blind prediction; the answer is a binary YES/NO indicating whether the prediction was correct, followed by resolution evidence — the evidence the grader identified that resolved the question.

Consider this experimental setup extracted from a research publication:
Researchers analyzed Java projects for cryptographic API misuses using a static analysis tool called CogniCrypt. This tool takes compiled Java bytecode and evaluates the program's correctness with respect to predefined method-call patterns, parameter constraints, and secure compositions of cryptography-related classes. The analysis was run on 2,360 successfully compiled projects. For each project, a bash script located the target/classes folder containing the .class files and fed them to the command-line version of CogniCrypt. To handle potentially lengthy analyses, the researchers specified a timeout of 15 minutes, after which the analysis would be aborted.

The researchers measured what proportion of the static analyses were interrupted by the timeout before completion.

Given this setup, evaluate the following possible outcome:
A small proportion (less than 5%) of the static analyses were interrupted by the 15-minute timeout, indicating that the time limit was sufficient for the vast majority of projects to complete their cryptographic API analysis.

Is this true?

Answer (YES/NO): NO